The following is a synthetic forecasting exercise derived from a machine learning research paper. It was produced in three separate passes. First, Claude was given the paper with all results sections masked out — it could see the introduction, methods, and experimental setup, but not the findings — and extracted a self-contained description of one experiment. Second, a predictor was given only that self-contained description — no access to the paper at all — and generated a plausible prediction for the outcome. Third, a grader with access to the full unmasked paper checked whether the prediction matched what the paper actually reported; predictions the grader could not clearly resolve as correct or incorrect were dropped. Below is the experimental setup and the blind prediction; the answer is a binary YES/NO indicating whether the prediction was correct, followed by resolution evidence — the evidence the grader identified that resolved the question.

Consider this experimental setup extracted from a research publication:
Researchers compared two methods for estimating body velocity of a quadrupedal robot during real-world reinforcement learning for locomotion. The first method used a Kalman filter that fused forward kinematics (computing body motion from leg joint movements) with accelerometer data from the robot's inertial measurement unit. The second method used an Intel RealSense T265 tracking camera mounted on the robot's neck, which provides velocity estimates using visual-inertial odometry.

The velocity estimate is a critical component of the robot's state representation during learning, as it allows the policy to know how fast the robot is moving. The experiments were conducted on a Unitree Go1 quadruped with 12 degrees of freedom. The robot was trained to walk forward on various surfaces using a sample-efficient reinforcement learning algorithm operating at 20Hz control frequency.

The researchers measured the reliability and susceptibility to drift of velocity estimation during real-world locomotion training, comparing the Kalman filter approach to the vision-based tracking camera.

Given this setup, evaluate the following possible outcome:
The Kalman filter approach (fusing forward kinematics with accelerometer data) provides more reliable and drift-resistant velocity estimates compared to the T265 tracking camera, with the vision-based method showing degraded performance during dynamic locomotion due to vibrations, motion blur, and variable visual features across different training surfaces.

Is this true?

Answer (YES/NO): NO